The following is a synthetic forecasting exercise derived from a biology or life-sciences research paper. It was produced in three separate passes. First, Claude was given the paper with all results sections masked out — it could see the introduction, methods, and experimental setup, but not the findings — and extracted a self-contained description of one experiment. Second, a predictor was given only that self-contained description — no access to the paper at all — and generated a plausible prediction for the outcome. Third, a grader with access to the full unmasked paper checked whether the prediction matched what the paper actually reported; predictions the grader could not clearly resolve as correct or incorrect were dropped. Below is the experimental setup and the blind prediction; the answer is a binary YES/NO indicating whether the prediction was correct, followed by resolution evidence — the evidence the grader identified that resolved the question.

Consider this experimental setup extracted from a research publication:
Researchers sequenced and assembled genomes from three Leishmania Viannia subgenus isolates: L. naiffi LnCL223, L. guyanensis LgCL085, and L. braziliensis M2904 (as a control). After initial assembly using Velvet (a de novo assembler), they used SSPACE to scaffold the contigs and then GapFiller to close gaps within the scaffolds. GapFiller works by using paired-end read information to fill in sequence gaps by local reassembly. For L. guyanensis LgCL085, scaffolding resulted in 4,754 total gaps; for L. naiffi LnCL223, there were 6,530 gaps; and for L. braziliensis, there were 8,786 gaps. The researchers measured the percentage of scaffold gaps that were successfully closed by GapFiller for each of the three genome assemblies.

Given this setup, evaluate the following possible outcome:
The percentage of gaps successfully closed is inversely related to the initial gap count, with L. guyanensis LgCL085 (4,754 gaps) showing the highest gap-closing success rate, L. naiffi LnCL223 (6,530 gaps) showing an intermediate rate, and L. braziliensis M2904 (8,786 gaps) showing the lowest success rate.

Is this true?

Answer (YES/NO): NO